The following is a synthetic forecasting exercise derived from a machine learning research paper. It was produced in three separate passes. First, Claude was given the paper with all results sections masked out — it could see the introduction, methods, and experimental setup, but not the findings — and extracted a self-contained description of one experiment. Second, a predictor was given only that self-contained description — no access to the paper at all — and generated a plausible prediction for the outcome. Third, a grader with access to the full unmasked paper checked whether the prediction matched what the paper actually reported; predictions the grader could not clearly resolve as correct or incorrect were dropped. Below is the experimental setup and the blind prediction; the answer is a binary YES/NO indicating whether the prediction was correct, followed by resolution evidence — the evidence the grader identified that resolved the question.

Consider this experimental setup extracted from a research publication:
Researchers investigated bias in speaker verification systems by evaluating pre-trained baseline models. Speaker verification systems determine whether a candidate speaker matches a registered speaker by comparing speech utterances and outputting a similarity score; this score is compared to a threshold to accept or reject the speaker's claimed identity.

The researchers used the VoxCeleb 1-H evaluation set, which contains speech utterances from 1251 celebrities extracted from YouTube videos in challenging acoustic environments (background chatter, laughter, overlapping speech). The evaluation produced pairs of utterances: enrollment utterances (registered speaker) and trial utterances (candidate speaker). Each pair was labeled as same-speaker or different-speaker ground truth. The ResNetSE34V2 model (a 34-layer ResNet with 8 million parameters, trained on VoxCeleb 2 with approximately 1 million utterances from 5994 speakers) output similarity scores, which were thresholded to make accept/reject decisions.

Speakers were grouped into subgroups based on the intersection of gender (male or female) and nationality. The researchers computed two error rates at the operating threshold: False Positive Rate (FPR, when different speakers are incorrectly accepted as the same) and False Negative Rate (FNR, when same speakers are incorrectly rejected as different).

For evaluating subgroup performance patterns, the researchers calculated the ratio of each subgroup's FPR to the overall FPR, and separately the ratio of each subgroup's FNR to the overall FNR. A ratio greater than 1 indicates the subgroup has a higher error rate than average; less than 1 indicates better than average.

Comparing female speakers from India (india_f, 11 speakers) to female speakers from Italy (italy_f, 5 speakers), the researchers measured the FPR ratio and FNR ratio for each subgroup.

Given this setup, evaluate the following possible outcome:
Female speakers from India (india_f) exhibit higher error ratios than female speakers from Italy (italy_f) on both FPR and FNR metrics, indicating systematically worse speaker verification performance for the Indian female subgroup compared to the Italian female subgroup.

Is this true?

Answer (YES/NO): YES